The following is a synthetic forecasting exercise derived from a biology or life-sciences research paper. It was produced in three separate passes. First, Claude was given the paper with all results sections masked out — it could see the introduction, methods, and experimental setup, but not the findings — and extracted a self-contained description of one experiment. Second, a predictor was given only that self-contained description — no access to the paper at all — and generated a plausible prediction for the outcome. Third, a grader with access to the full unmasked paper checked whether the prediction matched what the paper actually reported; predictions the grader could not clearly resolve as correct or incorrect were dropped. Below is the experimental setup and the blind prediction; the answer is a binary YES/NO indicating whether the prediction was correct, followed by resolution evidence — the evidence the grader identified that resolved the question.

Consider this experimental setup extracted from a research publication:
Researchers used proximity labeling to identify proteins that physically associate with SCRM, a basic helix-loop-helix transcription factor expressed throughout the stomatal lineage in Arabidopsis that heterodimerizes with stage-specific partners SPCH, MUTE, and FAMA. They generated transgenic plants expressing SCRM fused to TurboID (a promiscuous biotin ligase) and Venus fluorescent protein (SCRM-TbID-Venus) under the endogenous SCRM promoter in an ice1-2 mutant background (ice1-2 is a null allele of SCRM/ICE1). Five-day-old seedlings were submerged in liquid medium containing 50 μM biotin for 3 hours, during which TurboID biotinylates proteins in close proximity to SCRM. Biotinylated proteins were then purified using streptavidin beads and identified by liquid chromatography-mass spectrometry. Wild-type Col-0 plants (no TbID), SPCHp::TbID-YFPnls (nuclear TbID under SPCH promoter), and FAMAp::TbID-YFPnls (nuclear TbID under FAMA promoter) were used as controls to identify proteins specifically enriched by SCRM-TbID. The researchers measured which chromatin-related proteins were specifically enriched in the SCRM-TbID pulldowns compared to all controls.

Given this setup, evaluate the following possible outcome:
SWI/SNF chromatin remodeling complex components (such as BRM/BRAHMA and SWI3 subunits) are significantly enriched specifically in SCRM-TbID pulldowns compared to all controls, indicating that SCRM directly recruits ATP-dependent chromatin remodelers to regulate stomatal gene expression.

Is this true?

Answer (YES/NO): YES